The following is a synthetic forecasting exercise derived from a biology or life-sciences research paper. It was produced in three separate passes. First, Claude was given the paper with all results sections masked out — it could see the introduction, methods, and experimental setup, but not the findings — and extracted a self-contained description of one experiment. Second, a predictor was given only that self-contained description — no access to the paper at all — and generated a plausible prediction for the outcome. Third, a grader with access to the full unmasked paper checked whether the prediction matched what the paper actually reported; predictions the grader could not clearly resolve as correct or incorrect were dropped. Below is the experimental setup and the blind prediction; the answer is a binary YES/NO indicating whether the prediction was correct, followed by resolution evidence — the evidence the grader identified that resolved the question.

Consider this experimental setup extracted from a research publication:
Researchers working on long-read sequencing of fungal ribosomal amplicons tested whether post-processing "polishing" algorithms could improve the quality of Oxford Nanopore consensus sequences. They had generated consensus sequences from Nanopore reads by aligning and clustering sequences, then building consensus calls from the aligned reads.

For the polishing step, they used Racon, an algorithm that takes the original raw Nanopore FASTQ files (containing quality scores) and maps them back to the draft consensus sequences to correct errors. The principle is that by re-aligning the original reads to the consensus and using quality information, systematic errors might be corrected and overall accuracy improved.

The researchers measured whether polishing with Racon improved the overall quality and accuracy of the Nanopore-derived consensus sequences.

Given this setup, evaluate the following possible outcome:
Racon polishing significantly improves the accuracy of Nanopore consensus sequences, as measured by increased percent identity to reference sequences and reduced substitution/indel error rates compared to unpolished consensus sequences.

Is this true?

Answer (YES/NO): NO